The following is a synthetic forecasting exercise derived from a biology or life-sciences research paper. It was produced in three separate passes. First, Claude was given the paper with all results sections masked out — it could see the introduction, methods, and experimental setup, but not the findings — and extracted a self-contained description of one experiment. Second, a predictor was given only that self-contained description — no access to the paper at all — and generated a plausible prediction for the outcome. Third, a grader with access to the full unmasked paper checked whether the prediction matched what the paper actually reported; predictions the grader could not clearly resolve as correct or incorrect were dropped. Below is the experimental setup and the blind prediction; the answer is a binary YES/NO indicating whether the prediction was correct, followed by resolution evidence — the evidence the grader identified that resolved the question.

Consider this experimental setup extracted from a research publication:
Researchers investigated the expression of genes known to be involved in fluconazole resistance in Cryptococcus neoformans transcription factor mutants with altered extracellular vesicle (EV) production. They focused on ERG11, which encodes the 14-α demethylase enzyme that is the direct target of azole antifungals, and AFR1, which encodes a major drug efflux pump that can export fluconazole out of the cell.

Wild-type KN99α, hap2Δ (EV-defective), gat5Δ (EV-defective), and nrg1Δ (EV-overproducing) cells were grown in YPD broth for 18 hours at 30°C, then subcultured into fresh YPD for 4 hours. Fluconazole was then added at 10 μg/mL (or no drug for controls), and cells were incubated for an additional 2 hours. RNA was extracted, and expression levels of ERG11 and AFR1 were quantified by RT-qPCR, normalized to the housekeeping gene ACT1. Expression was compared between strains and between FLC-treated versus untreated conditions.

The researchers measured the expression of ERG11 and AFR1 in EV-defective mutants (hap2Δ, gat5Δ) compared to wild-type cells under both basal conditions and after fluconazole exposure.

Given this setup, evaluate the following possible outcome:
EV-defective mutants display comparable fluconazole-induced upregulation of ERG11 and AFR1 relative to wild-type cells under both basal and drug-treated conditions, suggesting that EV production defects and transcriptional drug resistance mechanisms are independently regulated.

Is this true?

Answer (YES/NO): NO